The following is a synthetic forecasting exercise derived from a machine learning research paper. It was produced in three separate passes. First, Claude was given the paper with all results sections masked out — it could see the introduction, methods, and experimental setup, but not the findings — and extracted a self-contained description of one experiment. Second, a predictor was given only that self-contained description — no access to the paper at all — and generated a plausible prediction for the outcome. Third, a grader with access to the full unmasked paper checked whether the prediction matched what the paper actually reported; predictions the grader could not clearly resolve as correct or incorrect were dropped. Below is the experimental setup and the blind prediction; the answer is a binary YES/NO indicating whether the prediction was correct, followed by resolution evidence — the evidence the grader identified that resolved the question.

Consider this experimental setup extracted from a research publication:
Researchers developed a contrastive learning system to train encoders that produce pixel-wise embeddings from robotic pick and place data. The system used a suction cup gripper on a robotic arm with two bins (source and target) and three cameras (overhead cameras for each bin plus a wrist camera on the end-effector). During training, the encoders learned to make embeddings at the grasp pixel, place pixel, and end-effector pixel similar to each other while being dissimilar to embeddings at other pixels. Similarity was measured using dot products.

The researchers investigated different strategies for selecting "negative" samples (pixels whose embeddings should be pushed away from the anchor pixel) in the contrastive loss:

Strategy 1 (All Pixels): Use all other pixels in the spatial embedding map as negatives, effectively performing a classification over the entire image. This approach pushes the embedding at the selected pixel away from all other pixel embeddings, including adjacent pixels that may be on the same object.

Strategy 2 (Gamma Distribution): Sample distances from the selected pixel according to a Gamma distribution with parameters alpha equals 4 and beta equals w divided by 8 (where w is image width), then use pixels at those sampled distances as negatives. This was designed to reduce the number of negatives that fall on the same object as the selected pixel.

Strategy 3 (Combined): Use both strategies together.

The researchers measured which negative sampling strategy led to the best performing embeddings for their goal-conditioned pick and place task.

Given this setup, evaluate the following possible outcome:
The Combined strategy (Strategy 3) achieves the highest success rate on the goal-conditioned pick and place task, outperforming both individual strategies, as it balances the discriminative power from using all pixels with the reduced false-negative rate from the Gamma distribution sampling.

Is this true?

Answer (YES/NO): YES